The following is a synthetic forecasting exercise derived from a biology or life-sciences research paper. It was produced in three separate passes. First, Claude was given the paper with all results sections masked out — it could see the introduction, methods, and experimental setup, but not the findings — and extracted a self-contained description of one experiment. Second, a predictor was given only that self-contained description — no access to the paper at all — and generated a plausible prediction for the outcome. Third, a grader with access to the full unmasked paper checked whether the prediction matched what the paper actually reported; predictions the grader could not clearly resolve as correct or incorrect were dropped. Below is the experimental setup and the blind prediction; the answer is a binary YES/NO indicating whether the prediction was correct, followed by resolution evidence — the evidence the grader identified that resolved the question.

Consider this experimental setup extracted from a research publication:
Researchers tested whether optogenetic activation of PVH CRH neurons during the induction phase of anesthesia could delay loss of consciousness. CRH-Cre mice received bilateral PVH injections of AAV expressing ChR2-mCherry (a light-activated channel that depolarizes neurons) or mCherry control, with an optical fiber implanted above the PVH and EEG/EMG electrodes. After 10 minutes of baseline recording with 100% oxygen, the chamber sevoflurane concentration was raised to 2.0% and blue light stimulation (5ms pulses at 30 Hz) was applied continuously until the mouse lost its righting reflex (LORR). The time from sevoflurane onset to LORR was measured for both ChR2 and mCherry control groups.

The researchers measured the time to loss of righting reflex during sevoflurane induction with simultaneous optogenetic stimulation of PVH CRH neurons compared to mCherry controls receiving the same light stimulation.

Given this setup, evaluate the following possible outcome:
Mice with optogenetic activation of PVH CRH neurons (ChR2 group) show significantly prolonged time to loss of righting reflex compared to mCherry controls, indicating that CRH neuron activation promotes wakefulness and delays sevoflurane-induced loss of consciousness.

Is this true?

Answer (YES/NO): YES